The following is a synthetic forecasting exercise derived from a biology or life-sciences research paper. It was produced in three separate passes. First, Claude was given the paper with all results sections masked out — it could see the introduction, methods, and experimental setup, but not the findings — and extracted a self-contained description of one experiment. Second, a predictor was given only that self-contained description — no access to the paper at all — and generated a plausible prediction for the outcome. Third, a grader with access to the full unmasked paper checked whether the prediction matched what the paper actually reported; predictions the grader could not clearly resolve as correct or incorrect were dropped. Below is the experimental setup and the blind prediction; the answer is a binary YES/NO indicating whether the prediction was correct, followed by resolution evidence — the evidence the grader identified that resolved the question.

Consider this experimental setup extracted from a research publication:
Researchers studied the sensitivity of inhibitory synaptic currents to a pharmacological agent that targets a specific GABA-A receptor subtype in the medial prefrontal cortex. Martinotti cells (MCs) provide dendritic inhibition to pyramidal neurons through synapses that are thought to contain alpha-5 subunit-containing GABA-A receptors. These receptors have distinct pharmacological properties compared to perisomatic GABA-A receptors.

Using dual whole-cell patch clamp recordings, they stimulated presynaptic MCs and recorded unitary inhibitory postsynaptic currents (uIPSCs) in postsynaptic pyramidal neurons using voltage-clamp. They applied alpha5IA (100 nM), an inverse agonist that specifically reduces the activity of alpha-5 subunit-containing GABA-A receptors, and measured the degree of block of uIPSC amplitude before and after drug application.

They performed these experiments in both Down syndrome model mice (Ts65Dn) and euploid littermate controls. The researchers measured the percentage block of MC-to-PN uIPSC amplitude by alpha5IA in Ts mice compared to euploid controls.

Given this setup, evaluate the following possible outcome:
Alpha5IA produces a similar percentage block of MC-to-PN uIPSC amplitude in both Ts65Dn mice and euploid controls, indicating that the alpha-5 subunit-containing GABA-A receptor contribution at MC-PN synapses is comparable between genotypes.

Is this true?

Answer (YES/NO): YES